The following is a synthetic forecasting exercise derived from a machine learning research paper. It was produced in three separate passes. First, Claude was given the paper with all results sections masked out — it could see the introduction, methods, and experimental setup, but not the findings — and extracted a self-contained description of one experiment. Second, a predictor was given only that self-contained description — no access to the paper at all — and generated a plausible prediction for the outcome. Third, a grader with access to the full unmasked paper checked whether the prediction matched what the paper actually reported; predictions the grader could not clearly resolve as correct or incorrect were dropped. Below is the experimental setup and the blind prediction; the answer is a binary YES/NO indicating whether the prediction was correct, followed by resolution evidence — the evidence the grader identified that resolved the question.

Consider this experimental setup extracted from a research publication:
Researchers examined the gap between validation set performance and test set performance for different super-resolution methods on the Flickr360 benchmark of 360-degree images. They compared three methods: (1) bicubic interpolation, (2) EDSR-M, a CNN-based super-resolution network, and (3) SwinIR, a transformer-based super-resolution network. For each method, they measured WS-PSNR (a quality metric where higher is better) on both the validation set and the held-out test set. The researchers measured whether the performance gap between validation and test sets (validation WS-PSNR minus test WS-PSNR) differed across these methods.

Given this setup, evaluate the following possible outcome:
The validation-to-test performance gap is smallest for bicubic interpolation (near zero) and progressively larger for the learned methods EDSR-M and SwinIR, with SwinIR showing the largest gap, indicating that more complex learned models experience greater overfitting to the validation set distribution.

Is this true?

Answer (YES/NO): NO